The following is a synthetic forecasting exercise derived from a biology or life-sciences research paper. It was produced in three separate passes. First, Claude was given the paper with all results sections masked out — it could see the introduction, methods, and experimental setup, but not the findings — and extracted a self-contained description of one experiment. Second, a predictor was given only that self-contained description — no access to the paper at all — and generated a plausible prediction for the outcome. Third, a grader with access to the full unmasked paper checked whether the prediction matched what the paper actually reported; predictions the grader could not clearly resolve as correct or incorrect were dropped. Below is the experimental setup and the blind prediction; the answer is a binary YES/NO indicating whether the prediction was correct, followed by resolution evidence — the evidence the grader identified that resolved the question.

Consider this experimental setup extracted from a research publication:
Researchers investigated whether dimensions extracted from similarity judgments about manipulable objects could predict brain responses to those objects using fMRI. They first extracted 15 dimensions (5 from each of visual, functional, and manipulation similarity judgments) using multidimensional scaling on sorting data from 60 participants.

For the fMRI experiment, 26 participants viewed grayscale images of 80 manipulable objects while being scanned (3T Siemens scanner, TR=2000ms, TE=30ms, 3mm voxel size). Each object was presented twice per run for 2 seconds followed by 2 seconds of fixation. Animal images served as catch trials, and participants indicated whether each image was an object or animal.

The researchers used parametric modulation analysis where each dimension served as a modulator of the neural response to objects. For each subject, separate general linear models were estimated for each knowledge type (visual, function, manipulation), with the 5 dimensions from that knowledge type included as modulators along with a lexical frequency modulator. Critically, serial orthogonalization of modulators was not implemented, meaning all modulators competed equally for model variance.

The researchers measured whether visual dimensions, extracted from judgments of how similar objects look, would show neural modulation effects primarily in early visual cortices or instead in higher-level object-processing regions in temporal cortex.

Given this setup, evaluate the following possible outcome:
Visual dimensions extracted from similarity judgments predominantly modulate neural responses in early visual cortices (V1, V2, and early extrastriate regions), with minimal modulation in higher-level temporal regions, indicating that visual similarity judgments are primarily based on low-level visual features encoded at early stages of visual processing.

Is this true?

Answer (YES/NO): NO